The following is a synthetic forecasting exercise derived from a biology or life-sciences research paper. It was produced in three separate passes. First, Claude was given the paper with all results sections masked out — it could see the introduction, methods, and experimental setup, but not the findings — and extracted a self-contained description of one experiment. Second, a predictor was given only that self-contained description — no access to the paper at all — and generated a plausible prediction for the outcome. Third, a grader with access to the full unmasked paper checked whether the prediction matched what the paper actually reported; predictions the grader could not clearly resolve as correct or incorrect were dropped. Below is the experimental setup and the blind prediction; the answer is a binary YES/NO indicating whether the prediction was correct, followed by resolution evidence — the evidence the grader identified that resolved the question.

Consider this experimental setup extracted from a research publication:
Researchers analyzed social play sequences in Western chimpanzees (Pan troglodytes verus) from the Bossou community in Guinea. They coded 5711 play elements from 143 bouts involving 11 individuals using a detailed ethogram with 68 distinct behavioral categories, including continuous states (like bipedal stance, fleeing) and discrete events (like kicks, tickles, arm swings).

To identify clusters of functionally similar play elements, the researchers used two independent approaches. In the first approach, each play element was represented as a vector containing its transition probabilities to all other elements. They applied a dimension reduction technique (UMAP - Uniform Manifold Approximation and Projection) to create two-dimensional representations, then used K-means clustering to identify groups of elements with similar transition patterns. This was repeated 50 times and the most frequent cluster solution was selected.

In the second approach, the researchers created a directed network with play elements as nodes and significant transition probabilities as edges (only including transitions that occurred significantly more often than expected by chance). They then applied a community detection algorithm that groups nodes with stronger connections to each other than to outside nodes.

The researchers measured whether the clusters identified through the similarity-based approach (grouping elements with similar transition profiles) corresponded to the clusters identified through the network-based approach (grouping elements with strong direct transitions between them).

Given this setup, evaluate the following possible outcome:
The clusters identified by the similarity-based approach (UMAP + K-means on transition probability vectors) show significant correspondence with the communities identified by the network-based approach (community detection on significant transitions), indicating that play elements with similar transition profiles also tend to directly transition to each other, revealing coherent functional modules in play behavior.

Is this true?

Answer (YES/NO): YES